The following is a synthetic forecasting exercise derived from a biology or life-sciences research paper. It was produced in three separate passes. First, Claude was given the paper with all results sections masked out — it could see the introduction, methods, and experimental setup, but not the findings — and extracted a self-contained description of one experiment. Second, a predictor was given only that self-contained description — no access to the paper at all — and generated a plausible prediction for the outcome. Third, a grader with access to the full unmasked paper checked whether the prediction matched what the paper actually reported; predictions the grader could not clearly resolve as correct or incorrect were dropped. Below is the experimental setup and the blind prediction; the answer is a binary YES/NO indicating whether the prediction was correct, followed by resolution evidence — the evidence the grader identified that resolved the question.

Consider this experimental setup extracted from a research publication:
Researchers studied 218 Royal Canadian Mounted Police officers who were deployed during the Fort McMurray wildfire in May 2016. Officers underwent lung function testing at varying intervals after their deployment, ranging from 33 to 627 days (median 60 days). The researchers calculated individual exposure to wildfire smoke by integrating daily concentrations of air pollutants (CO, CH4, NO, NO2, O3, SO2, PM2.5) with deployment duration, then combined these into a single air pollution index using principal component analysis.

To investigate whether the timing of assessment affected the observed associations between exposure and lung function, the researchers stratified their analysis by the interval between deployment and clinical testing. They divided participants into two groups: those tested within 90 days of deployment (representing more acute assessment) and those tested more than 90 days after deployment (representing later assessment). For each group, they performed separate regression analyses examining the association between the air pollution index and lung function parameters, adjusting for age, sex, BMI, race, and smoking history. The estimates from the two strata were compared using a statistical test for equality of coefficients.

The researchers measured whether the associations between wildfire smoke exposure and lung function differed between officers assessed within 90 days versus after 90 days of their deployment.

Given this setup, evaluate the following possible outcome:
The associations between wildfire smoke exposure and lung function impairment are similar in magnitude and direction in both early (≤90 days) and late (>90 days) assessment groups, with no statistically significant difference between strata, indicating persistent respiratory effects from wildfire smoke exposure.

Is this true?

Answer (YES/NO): NO